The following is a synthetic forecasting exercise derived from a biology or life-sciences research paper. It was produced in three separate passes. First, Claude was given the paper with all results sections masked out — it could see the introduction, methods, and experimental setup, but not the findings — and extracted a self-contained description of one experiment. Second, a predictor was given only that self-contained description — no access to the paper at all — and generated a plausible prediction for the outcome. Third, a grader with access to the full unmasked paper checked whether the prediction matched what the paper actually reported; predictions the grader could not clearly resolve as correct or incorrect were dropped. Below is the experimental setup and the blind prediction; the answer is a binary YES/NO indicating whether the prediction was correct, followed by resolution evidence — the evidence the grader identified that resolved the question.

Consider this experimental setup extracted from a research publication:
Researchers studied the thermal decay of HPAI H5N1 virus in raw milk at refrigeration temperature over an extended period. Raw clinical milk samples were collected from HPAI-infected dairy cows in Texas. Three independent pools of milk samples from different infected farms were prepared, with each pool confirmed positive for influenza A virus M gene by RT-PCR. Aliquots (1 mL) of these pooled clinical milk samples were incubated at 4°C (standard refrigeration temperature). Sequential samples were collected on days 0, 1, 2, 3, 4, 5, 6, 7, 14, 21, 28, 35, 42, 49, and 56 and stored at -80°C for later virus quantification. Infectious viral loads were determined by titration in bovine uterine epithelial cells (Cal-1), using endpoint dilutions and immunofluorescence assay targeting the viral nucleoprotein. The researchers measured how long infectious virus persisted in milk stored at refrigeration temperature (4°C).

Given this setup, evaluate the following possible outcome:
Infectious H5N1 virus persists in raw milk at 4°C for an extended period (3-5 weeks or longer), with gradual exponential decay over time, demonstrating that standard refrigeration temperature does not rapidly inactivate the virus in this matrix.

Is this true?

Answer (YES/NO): YES